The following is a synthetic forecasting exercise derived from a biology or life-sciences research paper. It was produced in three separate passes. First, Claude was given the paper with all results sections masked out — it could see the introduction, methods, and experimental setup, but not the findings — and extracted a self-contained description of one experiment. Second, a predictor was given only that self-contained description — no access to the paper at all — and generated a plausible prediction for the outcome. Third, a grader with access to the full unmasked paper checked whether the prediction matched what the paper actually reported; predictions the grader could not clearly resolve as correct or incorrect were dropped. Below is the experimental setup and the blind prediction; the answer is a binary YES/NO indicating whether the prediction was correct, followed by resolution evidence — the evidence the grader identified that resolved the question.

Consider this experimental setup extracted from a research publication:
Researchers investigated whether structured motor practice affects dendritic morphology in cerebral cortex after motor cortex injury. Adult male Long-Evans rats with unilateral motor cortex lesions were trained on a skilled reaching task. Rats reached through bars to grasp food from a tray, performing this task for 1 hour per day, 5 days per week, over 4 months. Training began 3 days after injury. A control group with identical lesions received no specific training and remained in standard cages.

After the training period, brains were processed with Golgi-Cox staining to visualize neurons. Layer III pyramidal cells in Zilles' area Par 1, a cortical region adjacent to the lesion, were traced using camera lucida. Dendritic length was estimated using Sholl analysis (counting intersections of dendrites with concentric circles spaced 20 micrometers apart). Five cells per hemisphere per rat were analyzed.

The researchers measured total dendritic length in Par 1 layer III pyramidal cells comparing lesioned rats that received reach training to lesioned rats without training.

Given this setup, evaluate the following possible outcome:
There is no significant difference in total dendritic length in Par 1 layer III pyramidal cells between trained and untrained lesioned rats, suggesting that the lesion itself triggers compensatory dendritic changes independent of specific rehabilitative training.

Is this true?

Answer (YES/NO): NO